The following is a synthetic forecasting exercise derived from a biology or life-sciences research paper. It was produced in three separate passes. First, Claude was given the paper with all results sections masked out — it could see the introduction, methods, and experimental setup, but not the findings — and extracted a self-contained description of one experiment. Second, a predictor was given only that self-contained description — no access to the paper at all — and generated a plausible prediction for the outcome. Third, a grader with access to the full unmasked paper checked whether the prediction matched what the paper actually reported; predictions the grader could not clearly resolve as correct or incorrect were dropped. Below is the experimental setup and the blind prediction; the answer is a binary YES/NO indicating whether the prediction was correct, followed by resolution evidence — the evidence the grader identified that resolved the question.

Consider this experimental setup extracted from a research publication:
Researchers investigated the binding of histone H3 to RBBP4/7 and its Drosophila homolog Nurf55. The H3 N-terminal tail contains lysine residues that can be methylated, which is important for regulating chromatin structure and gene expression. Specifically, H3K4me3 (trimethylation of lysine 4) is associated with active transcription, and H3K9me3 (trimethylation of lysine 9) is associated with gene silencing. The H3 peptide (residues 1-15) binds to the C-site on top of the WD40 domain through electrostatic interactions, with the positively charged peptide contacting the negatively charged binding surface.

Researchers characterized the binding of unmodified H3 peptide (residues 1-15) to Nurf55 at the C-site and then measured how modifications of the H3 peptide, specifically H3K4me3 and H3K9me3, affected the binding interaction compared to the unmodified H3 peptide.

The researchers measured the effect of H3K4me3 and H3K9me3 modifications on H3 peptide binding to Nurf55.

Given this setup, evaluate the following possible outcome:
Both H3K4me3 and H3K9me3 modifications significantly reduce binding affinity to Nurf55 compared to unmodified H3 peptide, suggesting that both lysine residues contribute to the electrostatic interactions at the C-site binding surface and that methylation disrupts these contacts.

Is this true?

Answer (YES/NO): YES